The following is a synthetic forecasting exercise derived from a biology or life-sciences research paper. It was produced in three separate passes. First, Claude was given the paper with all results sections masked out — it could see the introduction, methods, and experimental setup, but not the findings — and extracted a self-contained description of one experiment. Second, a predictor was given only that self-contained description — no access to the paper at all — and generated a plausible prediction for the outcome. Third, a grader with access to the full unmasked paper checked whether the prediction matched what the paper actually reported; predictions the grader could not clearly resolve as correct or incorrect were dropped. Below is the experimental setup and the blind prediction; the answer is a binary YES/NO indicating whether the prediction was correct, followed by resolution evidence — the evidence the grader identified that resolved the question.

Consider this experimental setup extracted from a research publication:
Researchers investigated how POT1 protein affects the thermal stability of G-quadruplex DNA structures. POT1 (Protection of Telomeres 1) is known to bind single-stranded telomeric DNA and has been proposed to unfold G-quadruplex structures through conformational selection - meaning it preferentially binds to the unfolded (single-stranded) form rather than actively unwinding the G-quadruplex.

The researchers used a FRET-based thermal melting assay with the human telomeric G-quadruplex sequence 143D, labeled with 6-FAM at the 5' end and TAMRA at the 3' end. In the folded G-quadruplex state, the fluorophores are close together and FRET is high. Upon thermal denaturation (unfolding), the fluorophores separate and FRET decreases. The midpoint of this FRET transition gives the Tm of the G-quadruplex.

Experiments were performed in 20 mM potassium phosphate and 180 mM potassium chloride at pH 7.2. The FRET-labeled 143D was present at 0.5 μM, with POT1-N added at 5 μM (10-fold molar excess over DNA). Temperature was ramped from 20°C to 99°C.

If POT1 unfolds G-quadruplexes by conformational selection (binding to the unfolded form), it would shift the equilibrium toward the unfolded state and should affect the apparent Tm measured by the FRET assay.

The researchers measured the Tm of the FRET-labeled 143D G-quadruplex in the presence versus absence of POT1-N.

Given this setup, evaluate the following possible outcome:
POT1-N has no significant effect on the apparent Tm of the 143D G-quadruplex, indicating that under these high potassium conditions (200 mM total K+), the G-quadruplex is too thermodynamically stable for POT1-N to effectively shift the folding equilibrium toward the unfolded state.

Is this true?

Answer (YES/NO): NO